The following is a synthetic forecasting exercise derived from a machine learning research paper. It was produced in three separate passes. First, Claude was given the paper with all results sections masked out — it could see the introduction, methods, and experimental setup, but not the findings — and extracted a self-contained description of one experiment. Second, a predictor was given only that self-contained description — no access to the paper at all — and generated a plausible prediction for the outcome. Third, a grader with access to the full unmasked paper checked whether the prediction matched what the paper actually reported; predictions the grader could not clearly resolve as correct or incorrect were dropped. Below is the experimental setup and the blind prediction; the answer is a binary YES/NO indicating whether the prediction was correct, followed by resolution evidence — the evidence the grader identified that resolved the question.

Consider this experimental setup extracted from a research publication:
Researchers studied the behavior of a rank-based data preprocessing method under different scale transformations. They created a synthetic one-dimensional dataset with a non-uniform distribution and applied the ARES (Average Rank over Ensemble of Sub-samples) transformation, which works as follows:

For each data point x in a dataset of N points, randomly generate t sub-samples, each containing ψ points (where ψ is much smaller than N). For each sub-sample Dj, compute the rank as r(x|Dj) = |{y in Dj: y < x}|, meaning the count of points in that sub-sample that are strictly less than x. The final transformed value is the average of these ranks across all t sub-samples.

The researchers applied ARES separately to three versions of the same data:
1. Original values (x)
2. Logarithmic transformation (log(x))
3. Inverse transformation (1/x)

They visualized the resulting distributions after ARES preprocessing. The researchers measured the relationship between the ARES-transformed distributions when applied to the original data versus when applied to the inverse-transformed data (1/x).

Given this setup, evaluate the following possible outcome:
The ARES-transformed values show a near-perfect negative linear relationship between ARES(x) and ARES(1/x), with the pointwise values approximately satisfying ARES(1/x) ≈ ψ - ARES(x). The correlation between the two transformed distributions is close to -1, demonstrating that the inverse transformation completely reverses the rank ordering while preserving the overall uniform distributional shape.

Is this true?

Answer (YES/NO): NO